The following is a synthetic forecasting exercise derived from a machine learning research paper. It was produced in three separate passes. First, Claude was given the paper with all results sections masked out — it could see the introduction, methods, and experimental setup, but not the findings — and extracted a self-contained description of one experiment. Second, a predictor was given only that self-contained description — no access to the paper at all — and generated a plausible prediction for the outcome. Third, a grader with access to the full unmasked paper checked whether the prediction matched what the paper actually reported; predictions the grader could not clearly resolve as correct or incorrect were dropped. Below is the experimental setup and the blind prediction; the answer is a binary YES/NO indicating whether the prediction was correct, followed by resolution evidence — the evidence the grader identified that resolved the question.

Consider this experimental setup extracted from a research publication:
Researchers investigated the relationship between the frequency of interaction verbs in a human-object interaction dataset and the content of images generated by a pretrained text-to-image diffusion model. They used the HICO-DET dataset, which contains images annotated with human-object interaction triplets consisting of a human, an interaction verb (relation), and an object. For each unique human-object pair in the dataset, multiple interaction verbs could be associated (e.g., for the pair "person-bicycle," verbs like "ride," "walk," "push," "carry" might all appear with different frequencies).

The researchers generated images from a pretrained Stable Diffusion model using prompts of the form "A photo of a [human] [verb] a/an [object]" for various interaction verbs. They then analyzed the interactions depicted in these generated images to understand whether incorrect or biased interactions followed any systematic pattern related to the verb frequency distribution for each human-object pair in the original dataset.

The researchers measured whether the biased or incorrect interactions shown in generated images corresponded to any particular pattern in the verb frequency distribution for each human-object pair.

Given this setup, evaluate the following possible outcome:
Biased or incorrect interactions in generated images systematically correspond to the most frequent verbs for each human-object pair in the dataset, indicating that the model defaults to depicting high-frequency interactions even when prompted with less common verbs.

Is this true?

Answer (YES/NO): YES